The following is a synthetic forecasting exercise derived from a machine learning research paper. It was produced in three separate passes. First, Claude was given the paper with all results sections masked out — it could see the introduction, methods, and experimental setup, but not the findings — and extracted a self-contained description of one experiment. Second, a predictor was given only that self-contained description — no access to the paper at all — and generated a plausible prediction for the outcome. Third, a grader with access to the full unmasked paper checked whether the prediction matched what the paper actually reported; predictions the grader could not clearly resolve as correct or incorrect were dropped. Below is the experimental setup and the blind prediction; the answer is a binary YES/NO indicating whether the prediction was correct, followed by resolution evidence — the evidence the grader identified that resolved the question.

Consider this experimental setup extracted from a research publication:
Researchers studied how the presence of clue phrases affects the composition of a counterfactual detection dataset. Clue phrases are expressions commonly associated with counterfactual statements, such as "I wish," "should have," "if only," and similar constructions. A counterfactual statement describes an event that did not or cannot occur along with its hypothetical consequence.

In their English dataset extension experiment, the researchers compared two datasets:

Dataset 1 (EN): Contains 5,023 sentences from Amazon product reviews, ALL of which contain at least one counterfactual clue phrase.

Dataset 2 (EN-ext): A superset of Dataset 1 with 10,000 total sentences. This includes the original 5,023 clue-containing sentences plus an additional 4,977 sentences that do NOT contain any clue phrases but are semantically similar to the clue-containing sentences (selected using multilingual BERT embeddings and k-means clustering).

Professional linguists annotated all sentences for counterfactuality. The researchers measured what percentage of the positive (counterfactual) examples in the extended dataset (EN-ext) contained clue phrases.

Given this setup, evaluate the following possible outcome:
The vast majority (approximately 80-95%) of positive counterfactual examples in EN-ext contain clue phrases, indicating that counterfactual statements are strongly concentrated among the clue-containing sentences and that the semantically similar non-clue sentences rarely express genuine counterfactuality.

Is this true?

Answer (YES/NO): YES